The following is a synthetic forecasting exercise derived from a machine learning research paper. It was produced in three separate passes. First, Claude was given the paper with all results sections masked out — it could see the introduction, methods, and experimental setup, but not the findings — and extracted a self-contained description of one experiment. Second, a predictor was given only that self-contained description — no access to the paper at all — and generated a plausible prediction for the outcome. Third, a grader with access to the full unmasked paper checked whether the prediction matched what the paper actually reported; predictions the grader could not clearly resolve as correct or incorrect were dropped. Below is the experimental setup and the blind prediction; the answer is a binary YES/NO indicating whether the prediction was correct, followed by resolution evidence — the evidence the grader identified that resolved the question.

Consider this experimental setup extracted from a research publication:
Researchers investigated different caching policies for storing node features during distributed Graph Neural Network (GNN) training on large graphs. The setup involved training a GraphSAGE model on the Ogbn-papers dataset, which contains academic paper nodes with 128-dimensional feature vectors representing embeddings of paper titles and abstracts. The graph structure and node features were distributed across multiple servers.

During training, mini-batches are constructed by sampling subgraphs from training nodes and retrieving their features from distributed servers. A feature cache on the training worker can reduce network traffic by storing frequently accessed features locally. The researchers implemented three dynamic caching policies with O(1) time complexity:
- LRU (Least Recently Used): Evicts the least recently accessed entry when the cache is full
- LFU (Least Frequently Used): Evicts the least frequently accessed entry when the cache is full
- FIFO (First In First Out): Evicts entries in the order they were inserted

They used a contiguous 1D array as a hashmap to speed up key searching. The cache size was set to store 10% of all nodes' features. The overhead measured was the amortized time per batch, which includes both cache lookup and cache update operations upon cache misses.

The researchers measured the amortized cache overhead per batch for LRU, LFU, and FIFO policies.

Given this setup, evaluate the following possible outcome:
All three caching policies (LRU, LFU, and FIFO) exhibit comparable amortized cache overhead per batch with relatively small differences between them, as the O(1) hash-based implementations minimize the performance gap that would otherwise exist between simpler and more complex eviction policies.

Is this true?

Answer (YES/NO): NO